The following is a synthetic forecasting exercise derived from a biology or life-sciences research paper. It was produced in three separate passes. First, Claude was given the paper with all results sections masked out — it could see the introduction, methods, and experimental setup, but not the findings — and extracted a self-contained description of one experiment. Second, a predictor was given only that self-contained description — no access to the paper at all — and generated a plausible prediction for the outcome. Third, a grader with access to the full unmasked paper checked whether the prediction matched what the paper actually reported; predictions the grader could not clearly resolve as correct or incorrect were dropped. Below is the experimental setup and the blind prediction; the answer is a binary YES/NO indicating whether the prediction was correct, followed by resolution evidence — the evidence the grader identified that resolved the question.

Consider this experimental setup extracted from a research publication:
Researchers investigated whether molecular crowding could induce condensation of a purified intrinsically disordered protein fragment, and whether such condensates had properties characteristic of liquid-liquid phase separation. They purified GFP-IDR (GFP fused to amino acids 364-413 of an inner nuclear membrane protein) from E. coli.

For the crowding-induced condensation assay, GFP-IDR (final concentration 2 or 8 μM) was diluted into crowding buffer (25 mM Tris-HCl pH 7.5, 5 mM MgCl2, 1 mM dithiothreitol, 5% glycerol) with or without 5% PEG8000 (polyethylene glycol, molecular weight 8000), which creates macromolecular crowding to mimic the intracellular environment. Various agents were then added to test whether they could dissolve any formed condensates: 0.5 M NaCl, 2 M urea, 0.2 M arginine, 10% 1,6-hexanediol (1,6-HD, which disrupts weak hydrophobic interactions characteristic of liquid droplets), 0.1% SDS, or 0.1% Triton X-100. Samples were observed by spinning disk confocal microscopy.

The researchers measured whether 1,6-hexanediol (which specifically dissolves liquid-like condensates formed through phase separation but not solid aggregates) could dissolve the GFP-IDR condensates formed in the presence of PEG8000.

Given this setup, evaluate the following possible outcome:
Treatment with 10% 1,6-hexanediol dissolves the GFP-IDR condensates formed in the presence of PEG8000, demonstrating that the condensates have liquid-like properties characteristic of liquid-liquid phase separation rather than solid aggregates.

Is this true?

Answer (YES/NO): NO